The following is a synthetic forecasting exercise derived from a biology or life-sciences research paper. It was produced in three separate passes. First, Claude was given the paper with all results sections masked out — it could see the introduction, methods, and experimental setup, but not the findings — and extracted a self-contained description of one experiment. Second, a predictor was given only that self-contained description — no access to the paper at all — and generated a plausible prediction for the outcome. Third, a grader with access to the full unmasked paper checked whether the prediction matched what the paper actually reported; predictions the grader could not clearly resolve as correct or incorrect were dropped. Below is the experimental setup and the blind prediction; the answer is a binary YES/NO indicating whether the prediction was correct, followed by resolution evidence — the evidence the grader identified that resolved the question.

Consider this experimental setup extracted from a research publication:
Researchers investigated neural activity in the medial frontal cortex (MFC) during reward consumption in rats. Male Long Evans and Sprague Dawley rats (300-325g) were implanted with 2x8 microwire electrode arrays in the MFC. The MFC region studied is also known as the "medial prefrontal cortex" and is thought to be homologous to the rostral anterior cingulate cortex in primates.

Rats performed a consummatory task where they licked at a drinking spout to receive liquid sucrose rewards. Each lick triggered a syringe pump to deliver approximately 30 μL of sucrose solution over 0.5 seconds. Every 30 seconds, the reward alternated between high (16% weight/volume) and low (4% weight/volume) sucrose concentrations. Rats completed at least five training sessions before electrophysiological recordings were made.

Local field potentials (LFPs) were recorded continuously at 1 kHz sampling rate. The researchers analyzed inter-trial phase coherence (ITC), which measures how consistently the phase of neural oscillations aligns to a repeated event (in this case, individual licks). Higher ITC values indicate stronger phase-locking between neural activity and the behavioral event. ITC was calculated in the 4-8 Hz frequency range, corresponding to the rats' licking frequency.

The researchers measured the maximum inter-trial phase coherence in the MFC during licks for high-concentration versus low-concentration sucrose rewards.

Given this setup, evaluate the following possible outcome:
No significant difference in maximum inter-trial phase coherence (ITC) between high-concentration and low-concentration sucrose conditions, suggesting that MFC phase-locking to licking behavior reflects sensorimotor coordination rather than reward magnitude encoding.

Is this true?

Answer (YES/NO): NO